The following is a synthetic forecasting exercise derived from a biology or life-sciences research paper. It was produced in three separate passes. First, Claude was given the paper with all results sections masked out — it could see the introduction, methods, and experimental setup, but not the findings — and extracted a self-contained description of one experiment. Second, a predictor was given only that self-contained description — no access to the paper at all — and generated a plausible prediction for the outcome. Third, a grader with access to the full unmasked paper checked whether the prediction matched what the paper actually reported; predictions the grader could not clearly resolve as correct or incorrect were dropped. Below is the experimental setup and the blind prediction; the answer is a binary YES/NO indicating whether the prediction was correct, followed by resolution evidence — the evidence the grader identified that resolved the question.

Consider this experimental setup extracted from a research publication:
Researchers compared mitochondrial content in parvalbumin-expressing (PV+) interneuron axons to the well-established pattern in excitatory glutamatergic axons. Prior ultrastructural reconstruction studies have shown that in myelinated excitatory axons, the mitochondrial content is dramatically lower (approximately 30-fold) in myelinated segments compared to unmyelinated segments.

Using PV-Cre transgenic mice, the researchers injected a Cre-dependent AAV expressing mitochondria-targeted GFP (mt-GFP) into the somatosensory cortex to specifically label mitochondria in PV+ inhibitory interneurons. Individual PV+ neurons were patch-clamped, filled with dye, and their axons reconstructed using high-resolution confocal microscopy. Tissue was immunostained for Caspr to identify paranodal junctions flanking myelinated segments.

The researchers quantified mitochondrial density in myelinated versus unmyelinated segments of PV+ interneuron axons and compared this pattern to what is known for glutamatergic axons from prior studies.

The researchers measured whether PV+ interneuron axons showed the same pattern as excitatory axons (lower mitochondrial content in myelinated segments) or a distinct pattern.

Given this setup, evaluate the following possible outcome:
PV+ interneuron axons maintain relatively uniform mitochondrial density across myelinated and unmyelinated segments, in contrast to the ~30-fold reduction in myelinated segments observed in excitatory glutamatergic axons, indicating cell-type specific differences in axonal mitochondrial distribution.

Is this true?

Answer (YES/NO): NO